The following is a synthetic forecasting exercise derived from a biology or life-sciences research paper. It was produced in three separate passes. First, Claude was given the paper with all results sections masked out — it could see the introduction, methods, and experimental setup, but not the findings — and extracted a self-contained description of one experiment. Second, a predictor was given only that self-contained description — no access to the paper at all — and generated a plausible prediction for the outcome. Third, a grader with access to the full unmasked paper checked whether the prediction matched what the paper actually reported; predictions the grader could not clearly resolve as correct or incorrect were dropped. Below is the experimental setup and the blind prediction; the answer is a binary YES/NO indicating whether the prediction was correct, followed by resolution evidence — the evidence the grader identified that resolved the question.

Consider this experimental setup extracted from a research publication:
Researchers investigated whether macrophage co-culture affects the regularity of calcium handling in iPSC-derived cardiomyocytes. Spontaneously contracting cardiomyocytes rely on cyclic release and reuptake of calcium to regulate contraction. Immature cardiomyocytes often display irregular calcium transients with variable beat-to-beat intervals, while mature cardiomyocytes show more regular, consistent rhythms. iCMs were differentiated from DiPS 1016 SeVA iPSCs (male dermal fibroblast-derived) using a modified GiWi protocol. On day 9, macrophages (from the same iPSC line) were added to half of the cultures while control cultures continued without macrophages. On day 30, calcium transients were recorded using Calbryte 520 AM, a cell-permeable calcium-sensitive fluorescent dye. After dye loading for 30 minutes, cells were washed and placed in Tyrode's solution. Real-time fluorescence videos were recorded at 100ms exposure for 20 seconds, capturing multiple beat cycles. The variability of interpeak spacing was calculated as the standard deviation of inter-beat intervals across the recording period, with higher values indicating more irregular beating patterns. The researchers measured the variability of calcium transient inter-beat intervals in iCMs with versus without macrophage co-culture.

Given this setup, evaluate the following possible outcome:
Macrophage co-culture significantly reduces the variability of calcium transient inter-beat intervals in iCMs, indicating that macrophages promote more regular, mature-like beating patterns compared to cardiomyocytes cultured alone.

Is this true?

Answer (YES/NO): YES